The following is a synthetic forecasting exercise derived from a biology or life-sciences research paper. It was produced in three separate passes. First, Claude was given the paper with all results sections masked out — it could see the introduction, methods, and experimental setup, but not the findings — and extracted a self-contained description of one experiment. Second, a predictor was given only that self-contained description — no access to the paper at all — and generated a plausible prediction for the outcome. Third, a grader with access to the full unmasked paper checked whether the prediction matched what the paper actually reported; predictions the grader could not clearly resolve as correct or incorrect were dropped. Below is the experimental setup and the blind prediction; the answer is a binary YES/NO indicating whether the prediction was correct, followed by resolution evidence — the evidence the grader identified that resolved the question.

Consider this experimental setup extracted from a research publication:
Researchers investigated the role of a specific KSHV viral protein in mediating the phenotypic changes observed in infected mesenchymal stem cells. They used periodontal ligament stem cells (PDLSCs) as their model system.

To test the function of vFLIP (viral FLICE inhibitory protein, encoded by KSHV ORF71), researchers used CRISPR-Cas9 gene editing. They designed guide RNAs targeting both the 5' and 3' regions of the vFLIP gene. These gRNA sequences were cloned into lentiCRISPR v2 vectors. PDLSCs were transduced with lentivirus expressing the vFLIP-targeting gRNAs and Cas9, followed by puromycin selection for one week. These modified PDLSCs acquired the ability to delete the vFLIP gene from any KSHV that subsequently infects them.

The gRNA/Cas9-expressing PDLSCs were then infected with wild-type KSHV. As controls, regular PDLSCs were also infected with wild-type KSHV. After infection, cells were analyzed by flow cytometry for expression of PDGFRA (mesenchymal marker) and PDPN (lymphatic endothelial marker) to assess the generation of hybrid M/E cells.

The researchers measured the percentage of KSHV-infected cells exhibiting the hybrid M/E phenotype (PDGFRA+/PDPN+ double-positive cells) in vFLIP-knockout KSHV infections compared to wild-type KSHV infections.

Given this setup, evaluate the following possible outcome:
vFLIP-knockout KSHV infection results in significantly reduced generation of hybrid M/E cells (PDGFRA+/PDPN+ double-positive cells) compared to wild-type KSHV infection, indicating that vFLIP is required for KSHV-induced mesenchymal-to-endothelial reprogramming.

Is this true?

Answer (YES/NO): YES